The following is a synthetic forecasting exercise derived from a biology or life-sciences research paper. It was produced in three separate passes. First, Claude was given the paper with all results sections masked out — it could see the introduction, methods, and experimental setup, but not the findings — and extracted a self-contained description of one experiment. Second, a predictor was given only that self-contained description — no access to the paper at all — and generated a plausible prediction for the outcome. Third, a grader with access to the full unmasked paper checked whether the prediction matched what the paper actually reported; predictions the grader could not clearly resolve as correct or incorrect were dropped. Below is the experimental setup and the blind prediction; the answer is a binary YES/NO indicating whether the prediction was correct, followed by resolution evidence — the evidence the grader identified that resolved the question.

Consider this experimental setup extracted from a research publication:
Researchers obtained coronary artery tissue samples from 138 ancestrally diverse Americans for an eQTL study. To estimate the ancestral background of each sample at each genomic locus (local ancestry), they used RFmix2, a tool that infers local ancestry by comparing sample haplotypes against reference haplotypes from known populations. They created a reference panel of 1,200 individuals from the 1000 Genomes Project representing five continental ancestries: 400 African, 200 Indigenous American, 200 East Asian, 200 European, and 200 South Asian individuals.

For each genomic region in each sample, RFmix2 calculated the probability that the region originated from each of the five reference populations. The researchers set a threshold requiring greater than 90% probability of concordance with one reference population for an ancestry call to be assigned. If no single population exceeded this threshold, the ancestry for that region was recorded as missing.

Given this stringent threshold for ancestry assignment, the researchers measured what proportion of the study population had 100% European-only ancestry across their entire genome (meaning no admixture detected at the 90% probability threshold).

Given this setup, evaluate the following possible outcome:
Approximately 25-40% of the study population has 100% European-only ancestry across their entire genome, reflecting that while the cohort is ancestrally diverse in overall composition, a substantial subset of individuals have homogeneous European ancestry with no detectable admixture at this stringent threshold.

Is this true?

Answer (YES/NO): NO